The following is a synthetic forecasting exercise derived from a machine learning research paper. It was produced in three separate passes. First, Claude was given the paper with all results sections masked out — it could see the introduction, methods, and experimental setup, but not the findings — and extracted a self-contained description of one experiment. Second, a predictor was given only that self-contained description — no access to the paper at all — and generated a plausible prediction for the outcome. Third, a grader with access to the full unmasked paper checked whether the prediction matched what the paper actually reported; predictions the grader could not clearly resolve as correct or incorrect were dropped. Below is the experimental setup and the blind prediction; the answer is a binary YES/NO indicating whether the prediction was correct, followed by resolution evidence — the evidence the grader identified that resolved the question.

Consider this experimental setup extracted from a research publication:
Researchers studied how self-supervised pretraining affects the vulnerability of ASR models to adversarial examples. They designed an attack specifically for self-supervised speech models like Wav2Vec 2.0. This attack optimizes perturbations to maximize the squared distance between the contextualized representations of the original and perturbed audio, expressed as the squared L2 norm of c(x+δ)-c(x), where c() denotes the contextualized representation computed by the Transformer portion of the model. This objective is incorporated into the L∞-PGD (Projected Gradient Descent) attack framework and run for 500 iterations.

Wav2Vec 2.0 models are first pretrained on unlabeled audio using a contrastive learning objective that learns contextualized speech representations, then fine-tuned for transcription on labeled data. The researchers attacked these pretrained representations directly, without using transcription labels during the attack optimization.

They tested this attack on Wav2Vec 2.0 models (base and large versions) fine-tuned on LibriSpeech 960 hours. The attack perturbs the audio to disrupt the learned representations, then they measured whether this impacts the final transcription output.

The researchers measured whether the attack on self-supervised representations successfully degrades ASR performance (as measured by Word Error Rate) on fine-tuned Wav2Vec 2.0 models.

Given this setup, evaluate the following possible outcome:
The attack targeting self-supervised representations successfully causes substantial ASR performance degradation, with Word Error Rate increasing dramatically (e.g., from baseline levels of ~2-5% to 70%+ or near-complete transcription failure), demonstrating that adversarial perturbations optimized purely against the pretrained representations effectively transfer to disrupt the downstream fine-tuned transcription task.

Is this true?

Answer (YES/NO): YES